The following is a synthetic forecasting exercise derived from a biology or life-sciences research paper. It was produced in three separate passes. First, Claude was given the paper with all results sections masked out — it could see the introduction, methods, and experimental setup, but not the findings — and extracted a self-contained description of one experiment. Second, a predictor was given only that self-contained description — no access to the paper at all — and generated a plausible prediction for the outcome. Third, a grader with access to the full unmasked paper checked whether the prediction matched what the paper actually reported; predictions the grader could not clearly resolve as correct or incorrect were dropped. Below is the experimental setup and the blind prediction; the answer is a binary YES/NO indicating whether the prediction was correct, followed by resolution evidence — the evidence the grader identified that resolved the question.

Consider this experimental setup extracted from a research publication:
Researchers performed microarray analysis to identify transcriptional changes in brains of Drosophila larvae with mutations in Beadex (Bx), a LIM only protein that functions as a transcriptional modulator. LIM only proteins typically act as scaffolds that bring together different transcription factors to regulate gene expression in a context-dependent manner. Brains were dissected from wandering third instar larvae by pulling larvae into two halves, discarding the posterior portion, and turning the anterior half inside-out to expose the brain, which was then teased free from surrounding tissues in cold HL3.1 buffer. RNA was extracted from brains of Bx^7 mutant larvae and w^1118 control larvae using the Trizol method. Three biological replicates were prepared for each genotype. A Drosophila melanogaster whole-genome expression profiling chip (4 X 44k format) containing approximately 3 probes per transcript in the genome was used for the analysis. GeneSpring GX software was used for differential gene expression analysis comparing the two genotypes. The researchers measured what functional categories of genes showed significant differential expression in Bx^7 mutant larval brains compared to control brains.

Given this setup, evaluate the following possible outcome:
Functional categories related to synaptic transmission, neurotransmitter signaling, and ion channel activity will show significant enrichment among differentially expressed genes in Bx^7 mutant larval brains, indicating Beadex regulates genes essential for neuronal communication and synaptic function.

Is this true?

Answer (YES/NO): NO